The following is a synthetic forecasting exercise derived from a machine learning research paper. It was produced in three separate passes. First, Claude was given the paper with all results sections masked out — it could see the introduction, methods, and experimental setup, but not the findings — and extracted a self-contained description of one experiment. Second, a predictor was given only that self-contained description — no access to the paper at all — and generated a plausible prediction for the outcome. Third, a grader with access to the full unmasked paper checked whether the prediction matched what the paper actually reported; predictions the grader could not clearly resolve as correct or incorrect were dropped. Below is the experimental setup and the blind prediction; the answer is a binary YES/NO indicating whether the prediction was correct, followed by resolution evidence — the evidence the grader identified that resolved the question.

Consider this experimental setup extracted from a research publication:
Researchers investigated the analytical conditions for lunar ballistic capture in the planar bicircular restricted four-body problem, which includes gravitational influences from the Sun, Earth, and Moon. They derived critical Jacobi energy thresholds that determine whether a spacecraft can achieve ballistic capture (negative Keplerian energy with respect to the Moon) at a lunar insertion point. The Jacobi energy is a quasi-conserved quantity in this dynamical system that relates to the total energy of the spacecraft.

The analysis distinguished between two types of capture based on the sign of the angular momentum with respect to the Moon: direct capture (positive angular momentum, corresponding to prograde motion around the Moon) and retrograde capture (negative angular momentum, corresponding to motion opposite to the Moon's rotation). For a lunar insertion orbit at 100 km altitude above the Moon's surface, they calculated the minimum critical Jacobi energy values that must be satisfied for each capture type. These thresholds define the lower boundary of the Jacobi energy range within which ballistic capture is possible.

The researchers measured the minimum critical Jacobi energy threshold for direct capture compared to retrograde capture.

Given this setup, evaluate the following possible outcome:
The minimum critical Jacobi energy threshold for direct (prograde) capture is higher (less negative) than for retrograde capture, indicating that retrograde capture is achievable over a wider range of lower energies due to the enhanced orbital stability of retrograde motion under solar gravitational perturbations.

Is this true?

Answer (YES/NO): YES